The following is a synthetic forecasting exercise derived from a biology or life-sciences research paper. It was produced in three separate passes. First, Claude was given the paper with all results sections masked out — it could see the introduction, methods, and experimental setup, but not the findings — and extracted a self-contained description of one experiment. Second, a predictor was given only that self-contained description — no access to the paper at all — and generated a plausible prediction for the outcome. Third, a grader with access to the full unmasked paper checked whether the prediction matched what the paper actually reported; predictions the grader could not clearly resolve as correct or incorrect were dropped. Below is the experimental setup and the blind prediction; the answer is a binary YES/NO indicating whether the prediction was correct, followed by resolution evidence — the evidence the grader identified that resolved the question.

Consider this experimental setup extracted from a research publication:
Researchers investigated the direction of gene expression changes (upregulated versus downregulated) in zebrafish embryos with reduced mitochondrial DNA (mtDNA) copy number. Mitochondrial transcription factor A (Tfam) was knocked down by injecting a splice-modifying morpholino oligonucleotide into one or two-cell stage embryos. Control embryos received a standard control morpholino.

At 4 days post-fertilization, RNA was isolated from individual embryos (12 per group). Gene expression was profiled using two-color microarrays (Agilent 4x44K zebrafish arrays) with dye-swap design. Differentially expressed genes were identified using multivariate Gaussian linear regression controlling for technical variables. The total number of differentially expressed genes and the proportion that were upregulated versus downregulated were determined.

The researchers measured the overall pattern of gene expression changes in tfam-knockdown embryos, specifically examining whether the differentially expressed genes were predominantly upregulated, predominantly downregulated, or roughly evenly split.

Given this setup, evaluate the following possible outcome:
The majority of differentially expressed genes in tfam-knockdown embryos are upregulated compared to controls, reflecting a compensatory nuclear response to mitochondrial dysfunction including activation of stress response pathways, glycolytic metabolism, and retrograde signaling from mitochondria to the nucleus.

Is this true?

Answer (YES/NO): NO